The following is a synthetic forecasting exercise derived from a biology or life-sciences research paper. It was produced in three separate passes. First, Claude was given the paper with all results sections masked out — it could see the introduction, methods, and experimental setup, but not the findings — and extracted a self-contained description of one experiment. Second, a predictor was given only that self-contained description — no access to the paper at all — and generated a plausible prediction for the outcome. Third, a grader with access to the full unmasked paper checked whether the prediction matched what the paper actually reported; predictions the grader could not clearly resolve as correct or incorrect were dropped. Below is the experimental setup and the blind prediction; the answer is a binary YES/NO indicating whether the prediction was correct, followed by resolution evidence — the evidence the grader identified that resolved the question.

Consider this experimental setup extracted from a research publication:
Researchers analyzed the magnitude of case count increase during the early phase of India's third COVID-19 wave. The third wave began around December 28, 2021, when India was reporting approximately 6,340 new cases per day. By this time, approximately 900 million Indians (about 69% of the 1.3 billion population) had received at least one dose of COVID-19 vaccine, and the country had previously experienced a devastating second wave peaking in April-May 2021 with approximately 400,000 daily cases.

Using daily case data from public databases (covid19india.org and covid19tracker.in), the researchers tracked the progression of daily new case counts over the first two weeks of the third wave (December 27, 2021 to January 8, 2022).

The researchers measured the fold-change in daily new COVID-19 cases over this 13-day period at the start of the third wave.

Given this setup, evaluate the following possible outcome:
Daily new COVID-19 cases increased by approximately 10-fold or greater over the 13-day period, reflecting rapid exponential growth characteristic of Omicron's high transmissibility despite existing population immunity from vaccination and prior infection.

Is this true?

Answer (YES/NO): YES